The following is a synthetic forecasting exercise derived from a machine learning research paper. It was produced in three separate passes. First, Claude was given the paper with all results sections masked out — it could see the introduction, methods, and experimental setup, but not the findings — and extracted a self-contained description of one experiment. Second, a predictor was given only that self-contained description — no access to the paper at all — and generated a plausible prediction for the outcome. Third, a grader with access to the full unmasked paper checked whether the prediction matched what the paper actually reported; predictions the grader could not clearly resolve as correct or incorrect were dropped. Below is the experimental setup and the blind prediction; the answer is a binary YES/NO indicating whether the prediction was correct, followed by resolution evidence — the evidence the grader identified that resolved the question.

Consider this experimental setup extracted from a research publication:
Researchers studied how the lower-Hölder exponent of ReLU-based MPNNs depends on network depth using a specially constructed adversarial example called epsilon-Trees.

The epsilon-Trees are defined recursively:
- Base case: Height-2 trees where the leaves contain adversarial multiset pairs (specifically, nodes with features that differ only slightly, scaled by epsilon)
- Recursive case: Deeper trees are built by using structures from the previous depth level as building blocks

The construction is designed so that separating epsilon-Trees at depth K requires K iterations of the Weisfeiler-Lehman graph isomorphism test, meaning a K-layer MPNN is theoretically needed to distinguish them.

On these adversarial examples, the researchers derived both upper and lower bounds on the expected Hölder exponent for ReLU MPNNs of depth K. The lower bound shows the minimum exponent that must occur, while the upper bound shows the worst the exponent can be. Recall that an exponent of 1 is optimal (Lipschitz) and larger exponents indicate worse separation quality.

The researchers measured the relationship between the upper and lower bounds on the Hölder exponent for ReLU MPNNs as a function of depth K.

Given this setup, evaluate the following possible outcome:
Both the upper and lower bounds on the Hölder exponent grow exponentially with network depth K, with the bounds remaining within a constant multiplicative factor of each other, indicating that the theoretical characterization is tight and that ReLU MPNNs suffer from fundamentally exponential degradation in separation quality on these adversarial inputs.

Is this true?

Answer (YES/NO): NO